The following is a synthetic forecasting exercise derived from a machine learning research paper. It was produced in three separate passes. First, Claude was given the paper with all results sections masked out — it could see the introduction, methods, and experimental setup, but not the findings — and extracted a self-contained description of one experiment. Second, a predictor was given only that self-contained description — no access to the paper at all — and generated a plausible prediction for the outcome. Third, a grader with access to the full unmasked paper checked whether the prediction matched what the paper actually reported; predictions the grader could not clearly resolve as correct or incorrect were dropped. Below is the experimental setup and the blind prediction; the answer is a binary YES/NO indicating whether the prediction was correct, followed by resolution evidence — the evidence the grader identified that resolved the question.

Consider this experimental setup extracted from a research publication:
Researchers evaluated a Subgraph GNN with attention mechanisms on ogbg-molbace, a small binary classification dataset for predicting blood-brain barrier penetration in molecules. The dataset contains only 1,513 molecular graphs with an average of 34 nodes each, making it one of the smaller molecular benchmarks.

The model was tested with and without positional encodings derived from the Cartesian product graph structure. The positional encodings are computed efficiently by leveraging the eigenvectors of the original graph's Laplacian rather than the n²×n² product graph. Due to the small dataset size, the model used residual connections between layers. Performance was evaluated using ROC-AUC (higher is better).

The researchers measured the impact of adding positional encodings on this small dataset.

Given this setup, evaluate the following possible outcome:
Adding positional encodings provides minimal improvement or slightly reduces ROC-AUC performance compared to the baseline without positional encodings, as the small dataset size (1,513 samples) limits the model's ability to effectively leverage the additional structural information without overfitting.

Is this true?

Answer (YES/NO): NO